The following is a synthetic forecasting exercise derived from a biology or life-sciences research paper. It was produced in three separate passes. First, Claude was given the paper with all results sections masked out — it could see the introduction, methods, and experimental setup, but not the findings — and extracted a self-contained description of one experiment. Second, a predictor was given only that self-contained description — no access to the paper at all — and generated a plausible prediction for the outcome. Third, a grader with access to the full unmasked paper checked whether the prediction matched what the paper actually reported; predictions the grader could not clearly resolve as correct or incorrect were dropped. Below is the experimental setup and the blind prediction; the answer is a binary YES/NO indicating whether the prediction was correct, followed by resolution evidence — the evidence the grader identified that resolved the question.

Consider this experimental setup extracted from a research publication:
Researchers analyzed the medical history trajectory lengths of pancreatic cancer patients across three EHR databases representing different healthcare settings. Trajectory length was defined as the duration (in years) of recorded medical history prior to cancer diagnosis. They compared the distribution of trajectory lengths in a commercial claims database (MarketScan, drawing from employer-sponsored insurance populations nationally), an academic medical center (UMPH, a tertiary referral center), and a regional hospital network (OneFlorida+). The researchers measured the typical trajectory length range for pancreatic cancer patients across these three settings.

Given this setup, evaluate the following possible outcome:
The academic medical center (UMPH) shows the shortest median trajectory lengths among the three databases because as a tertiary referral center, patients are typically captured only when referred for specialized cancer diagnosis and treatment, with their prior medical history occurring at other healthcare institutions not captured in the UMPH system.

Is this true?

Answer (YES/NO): YES